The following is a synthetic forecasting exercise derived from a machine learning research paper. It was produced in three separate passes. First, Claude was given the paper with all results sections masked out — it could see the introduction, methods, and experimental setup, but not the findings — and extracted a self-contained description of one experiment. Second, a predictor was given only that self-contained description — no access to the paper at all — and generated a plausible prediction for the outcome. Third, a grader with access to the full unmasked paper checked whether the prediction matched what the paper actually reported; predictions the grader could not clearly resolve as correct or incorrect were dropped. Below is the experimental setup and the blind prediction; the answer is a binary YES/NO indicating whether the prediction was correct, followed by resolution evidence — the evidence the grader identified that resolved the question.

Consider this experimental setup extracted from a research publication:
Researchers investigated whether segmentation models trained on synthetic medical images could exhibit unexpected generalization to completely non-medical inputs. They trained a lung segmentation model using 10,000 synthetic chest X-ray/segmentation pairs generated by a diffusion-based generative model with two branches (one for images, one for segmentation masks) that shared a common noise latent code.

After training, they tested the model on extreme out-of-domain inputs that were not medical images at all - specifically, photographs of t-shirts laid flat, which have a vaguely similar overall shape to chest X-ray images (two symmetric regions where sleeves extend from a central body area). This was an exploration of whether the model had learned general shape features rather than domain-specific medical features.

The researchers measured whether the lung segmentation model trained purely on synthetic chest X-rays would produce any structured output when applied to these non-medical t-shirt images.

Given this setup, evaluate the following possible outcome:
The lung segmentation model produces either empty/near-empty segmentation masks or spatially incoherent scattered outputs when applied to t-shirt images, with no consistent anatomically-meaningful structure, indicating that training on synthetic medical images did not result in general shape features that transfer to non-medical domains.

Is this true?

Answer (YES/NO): NO